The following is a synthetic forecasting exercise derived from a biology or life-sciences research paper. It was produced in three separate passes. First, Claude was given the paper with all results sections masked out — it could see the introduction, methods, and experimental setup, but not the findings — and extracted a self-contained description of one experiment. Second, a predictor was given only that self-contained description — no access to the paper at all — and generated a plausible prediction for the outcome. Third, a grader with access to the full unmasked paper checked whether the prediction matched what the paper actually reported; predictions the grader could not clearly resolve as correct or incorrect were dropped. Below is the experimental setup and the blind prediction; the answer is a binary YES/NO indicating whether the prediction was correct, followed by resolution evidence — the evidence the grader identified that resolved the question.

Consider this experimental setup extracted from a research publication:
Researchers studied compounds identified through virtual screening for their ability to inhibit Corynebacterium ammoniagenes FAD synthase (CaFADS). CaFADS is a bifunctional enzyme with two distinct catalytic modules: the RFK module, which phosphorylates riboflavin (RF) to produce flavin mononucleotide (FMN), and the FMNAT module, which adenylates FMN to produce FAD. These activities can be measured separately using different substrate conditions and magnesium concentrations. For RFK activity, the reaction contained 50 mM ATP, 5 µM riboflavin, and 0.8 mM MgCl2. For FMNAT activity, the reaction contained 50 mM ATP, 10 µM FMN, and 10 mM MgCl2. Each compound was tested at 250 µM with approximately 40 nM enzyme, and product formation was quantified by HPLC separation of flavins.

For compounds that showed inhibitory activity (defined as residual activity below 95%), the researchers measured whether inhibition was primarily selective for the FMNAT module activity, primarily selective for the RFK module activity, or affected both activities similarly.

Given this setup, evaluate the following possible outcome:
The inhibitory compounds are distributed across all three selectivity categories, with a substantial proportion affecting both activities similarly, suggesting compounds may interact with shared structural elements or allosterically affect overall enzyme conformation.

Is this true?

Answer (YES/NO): NO